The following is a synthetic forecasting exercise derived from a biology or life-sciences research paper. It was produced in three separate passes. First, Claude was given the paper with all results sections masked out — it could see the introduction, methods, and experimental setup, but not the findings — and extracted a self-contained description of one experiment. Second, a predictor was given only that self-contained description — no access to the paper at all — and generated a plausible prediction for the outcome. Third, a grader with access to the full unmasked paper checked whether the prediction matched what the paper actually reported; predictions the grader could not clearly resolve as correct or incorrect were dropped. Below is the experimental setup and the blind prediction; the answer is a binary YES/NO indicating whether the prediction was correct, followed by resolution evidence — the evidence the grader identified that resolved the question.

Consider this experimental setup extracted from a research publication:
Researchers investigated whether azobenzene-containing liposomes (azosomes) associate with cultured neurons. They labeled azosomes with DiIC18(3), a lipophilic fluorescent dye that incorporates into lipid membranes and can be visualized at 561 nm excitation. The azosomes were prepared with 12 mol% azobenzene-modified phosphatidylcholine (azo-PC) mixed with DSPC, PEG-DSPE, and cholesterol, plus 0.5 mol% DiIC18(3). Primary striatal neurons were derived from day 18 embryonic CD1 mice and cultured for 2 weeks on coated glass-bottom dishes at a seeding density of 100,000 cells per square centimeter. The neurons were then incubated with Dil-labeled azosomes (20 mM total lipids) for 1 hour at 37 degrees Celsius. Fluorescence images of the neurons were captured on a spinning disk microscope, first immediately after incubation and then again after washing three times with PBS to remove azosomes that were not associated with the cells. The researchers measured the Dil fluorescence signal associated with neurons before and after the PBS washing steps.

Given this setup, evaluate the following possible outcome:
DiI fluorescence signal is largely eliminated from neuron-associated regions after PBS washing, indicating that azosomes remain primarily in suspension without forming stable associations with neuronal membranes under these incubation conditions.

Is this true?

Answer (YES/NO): YES